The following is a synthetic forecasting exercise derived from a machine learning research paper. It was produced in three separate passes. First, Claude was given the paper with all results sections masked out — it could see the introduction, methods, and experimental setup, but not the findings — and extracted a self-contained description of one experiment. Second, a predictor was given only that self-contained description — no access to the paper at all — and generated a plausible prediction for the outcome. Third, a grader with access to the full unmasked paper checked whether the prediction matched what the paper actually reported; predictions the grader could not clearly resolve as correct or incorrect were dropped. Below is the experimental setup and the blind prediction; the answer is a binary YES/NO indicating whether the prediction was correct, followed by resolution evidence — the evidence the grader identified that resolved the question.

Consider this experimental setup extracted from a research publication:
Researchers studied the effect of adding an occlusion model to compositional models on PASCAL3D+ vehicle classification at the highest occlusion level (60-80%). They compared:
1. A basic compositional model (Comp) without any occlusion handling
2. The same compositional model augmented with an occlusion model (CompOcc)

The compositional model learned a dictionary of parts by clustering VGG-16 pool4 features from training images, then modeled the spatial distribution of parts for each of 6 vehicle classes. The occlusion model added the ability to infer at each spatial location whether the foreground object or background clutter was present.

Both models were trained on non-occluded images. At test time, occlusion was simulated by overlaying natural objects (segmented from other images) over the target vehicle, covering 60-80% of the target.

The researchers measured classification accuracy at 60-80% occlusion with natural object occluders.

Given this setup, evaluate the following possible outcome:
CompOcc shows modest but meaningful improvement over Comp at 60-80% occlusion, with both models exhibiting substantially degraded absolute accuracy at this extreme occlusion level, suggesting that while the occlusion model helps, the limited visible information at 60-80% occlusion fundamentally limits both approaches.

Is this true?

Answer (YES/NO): NO